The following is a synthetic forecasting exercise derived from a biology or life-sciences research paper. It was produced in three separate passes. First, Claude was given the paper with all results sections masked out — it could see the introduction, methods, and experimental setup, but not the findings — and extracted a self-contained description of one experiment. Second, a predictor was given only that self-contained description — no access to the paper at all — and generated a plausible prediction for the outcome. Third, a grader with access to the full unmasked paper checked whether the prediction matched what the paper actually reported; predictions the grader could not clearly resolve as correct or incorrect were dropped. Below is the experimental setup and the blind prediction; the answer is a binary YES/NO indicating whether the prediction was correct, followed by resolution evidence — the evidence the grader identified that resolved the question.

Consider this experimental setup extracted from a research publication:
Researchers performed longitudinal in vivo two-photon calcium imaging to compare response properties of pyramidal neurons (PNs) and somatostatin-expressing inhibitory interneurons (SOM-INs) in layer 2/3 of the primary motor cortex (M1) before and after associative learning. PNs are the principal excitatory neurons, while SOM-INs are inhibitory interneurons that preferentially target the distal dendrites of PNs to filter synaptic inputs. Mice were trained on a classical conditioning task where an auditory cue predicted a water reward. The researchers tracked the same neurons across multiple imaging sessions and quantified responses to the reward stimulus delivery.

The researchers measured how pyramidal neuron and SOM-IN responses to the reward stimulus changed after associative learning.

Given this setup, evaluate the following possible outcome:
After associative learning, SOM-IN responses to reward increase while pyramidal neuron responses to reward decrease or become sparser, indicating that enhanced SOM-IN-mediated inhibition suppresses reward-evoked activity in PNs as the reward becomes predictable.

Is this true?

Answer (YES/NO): NO